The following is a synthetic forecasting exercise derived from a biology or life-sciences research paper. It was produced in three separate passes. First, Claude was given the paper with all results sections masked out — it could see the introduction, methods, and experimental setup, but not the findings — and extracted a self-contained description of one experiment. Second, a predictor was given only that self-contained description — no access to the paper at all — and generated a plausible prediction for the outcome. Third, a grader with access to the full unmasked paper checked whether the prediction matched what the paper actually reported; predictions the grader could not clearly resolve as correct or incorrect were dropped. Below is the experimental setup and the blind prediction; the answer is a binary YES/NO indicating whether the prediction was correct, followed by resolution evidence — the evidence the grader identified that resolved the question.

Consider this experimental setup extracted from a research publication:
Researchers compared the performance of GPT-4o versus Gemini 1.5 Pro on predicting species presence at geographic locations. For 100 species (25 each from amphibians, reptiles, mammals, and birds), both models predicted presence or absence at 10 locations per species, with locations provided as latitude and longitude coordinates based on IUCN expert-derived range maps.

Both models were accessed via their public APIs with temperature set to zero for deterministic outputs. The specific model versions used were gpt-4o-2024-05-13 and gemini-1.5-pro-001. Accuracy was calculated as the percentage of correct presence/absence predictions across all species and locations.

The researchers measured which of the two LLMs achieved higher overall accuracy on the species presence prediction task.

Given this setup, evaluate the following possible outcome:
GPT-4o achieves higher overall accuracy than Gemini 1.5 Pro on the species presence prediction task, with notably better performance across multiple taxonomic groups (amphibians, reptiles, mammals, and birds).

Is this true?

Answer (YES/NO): NO